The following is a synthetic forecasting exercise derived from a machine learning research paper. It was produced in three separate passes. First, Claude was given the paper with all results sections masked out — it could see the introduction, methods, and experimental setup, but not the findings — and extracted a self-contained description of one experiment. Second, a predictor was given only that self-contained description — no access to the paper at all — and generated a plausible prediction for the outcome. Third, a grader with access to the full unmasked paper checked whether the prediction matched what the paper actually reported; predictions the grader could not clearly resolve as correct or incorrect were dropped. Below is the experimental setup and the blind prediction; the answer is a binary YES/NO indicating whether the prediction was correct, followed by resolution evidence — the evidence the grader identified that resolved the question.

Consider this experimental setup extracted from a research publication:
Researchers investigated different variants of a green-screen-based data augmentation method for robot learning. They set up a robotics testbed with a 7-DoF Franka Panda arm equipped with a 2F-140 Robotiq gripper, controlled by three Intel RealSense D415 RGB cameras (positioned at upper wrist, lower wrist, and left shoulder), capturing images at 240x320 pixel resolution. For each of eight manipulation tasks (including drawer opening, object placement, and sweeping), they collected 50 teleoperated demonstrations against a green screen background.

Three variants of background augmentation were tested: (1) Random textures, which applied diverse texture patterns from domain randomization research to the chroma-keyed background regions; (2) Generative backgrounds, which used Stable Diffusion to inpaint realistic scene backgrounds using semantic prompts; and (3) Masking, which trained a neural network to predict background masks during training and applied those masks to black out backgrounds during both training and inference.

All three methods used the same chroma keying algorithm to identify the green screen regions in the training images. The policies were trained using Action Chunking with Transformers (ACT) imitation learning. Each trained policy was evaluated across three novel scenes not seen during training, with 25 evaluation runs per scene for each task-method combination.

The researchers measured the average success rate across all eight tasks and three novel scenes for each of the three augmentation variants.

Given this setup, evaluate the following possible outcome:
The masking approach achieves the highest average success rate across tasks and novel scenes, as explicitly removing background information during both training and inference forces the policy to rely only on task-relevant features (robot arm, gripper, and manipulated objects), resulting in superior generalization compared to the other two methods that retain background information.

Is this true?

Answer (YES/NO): NO